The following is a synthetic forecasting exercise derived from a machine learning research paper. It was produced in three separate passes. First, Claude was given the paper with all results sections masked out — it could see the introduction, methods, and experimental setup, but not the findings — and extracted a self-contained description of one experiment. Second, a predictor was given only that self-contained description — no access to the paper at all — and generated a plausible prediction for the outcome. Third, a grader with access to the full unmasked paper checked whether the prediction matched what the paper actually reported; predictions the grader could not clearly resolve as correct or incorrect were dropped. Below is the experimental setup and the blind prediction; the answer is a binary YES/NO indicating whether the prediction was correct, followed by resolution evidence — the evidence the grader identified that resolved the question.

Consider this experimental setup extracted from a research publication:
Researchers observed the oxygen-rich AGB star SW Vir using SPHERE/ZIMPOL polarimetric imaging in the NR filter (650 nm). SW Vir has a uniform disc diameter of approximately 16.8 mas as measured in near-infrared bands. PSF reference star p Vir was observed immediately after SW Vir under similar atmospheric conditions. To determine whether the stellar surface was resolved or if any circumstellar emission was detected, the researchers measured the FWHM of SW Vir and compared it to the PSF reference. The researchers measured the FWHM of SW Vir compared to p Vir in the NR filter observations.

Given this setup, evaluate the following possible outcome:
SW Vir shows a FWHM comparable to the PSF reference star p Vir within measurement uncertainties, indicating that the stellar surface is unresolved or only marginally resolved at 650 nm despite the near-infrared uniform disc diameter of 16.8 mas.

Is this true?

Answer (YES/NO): YES